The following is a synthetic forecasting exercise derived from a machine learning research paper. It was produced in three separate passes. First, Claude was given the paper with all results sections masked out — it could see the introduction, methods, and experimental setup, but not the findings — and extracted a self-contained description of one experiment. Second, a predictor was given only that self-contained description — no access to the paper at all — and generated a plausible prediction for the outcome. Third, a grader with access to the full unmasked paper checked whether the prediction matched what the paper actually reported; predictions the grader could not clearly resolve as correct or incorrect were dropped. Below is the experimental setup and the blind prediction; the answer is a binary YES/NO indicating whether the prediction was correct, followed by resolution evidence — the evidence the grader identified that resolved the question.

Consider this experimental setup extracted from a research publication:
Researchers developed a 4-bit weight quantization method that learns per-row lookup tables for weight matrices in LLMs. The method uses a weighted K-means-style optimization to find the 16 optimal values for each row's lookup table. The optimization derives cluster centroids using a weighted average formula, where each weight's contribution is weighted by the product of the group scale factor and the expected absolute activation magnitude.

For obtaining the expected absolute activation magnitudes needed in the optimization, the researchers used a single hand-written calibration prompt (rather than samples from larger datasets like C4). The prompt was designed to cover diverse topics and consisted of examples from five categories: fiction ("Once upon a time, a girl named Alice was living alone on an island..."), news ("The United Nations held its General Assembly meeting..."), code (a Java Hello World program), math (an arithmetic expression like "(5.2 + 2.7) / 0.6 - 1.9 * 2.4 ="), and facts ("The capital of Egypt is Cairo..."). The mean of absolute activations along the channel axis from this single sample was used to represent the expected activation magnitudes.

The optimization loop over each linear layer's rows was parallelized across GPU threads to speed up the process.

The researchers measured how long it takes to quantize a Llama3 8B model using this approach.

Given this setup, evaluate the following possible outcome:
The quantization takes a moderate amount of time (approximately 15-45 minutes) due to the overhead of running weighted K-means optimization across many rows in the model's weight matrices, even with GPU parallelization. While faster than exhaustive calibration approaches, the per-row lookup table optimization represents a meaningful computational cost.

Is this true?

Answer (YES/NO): NO